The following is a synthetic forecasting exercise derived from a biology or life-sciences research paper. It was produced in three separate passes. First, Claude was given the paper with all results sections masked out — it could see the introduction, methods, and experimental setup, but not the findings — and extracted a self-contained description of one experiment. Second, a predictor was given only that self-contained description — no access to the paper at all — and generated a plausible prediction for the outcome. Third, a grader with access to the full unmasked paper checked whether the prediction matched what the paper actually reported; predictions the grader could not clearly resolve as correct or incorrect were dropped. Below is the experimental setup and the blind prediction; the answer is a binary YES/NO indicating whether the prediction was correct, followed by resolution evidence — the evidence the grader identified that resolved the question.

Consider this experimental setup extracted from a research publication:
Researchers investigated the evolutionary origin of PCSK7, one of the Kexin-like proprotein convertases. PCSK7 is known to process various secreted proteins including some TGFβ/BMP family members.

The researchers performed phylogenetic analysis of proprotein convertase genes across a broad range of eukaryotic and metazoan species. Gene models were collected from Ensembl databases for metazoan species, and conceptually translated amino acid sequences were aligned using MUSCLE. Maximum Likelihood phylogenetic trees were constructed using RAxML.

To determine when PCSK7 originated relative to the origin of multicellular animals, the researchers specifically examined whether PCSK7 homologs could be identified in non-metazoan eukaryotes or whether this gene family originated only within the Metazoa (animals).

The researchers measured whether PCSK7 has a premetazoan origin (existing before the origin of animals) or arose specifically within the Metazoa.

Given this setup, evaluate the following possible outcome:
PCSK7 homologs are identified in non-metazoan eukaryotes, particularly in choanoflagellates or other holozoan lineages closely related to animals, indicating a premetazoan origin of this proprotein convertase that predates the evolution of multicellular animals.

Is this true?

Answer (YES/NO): NO